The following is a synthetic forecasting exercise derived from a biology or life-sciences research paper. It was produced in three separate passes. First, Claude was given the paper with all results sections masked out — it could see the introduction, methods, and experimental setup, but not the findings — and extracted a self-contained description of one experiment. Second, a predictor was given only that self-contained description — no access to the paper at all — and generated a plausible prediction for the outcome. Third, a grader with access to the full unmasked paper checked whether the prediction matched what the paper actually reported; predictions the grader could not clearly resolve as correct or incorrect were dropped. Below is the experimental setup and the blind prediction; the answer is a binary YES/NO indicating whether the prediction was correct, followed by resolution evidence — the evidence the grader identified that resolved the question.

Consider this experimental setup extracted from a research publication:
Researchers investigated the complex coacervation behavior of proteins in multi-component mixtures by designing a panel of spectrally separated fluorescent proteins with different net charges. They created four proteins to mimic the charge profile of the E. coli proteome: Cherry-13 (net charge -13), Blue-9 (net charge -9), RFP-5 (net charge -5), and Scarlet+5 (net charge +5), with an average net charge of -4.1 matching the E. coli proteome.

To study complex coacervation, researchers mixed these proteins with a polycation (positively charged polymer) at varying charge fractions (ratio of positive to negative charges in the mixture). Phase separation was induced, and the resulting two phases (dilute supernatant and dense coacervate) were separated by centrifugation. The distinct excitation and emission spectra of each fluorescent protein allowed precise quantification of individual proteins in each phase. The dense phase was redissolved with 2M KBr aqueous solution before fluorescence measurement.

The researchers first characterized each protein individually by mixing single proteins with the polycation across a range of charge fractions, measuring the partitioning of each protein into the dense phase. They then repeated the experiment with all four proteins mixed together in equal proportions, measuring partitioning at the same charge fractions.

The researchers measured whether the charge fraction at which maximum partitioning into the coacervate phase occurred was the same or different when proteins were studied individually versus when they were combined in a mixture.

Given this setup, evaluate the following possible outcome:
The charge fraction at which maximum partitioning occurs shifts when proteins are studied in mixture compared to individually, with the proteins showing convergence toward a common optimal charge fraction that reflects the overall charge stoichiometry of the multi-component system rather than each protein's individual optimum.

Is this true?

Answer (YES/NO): YES